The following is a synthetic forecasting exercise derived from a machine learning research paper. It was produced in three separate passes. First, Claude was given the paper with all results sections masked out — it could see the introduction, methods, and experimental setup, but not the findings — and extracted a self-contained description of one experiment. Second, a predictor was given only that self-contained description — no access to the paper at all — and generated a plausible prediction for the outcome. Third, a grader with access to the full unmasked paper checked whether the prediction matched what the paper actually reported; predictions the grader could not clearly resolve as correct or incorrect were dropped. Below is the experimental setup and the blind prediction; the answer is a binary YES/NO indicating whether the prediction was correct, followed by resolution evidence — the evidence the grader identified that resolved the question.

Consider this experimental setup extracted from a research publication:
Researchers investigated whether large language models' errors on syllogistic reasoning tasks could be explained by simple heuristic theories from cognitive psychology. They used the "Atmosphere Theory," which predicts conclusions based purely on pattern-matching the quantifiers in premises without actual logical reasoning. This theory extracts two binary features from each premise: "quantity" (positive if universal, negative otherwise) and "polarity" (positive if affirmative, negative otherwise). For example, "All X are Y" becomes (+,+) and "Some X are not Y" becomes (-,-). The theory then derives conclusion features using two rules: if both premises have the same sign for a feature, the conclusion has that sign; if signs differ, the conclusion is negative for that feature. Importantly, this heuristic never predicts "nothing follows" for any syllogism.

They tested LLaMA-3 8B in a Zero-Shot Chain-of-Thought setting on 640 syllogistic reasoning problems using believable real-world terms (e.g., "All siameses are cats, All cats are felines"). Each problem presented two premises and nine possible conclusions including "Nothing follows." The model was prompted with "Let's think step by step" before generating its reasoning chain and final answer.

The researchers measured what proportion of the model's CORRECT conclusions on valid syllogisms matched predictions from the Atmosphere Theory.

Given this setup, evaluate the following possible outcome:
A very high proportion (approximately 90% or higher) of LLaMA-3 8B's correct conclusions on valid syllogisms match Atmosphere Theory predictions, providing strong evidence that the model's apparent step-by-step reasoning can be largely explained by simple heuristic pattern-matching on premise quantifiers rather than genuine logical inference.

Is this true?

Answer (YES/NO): YES